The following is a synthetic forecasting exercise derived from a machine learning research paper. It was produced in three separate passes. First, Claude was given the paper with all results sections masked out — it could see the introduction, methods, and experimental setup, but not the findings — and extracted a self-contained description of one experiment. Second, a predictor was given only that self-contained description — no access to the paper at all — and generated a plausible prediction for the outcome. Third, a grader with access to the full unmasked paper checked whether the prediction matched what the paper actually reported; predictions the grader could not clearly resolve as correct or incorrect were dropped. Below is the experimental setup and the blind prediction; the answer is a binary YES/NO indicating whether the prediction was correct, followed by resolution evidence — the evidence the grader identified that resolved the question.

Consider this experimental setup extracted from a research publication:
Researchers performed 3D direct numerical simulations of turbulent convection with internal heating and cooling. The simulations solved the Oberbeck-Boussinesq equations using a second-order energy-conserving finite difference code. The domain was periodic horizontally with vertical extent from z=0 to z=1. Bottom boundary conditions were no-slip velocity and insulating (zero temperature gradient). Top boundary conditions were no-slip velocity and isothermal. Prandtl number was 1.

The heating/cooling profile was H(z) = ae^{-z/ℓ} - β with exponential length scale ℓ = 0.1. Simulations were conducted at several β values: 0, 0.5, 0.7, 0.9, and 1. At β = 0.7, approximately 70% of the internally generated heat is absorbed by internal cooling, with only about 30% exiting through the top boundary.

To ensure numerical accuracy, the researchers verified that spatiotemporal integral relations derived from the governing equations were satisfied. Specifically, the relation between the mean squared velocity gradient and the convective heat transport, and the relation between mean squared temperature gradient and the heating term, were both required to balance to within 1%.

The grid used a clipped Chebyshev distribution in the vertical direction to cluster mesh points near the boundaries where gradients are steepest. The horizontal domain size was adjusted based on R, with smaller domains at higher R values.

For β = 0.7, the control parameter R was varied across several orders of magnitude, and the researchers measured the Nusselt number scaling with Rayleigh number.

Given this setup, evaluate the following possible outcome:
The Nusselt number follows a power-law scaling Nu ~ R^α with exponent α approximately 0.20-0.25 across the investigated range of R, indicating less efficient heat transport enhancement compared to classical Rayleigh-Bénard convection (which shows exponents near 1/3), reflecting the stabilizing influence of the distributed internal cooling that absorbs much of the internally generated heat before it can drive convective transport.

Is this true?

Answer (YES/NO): NO